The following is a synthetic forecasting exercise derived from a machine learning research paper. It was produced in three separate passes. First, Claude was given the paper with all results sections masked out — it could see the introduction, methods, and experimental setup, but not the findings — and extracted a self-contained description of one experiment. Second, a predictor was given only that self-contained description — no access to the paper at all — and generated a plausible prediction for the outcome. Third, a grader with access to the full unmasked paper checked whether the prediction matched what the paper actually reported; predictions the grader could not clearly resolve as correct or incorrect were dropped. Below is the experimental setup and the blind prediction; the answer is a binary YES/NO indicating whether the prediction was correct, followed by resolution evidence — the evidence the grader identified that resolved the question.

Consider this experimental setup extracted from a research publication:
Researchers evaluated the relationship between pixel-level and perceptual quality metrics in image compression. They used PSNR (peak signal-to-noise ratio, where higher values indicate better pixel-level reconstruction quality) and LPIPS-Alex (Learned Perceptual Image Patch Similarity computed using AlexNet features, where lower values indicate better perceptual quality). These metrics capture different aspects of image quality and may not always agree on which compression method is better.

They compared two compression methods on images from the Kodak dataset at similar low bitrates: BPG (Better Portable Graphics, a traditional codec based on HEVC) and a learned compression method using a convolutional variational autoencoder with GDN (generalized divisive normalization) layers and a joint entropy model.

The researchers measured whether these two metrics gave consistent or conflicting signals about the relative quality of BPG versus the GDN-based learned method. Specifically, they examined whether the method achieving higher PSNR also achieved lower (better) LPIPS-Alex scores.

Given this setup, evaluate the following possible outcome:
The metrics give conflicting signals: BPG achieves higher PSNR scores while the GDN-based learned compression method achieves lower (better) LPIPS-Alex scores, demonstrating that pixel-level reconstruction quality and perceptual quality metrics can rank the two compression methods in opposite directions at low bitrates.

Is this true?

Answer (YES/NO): NO